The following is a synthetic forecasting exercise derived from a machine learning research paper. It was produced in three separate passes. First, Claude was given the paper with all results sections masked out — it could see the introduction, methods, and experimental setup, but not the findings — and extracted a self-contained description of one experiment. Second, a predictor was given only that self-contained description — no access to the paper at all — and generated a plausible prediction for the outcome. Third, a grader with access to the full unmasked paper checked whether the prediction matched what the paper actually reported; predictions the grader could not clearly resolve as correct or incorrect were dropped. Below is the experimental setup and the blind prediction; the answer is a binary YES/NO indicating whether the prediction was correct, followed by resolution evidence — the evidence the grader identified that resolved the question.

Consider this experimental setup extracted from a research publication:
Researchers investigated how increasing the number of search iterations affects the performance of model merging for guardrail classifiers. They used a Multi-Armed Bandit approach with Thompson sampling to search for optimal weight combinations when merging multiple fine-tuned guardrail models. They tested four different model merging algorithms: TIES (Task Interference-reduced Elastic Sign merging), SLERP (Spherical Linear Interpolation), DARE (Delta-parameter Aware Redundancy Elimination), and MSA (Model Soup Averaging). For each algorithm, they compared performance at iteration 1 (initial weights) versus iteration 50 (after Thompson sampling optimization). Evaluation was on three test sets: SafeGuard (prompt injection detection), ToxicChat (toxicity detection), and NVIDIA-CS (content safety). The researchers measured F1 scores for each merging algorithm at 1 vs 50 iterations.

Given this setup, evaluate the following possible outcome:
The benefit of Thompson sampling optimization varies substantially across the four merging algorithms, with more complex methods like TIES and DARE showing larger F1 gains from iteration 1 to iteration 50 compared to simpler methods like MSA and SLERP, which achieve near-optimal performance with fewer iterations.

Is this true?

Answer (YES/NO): NO